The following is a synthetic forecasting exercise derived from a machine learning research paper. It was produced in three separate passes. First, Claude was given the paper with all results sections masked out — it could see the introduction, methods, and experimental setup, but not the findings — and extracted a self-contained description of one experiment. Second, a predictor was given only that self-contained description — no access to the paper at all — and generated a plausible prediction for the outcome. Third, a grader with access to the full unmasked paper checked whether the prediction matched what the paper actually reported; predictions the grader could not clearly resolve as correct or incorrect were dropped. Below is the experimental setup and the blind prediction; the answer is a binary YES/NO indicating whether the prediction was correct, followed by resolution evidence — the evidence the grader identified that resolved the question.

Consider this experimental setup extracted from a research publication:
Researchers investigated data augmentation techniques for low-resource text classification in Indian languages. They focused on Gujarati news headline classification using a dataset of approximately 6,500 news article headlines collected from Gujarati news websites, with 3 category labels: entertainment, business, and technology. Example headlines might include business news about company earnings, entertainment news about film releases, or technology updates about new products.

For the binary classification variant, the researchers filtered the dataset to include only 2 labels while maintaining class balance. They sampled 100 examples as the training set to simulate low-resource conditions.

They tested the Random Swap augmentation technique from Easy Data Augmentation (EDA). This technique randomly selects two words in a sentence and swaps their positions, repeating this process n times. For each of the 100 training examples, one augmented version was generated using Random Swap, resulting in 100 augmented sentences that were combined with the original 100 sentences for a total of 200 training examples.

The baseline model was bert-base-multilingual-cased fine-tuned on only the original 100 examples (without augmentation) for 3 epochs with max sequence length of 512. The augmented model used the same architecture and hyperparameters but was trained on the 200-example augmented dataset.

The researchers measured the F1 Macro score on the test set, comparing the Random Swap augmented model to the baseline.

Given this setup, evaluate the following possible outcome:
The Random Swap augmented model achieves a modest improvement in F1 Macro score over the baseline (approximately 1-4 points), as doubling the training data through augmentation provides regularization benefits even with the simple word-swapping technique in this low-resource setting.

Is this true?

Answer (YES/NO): NO